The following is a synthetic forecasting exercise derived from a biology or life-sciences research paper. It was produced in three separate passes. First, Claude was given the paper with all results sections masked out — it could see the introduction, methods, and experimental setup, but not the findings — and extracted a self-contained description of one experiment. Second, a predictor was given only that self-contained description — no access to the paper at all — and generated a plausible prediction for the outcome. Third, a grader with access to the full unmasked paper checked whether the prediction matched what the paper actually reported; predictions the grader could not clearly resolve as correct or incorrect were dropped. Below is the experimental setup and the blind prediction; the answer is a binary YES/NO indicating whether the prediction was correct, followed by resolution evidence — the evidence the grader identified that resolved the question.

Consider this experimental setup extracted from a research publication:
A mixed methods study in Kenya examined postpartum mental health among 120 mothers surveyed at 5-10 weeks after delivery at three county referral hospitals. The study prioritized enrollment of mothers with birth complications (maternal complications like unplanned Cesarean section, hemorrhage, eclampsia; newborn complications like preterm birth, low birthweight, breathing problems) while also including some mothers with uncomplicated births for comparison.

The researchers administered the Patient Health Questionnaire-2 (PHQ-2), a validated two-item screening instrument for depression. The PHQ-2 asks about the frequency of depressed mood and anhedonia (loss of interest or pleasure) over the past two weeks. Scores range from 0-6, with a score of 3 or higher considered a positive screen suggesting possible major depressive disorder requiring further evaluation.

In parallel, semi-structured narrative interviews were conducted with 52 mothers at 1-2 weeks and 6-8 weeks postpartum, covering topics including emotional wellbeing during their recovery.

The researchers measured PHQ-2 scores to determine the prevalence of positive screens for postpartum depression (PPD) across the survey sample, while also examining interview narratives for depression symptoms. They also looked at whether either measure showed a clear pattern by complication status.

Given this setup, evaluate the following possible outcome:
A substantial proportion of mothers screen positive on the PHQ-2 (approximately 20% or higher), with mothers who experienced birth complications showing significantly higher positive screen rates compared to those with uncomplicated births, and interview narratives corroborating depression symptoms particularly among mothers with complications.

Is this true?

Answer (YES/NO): NO